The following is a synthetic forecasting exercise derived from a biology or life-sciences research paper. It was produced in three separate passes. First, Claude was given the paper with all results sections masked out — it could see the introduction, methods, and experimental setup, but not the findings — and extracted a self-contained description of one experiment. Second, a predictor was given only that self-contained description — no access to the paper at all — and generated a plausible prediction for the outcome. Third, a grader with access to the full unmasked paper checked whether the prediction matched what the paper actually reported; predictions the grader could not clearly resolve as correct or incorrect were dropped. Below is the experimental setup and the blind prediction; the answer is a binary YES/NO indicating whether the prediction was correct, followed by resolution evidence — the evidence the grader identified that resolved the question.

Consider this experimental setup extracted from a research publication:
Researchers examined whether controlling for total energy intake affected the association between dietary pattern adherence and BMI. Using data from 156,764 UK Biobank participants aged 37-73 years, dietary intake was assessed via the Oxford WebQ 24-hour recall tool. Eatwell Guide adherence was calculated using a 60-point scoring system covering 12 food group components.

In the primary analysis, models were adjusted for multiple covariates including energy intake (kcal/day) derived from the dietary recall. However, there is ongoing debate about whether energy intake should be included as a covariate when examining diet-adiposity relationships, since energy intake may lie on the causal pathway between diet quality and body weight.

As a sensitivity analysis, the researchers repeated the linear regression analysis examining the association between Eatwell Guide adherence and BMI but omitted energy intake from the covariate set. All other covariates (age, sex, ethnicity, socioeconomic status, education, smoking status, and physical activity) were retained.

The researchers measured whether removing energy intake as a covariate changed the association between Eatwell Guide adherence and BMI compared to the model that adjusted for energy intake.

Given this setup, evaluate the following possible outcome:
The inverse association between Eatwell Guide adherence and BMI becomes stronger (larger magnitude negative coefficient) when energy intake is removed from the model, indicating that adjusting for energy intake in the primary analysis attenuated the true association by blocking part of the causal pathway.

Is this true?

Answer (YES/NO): NO